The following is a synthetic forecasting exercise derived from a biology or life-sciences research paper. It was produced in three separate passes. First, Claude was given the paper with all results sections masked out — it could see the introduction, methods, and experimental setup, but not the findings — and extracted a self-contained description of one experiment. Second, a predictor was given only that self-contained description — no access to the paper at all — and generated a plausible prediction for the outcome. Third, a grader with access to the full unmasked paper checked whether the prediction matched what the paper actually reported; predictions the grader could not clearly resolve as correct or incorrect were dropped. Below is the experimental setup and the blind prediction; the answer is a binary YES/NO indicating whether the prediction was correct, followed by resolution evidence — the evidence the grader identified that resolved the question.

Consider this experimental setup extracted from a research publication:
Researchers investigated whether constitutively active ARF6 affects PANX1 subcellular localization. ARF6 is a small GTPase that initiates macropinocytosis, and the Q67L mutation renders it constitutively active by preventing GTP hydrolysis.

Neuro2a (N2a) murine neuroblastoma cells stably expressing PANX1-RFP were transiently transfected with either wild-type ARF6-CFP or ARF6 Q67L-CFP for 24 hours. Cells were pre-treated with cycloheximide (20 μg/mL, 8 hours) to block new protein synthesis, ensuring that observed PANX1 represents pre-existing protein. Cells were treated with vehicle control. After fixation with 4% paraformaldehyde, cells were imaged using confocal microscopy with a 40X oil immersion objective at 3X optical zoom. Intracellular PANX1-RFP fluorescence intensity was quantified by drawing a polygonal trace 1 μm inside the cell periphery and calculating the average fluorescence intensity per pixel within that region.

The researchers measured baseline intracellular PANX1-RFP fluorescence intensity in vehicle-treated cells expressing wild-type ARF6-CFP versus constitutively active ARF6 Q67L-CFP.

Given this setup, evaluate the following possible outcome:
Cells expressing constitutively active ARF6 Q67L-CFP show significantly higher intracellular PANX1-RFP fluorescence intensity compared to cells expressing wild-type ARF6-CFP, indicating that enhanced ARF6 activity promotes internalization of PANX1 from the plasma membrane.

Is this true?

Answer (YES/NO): YES